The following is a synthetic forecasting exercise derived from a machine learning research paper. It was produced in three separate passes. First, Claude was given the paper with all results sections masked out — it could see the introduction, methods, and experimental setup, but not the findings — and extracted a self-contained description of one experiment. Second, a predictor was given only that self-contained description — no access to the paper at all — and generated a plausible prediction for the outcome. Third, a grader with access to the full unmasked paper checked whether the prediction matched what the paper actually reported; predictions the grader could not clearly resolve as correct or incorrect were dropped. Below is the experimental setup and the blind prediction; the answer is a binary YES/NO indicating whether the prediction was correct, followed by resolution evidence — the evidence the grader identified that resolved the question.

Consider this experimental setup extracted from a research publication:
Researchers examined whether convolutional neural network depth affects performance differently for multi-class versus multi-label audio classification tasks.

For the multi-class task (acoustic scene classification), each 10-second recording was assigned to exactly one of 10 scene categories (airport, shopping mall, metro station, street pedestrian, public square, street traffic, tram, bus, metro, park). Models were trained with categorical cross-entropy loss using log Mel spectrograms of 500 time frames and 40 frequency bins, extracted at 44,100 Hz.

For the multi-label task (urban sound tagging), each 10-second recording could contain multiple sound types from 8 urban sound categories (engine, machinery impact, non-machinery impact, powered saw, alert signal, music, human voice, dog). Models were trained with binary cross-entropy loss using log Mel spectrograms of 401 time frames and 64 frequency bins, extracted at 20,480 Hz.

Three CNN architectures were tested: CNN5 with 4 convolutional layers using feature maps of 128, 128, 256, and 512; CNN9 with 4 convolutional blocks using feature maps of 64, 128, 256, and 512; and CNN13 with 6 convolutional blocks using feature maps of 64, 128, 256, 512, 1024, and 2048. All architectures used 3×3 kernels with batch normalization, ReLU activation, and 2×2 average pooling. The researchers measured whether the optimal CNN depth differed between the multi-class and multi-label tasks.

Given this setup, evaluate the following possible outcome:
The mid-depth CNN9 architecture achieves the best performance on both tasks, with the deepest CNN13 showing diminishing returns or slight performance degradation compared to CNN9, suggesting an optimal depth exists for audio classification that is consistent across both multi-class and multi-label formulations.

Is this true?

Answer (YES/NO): NO